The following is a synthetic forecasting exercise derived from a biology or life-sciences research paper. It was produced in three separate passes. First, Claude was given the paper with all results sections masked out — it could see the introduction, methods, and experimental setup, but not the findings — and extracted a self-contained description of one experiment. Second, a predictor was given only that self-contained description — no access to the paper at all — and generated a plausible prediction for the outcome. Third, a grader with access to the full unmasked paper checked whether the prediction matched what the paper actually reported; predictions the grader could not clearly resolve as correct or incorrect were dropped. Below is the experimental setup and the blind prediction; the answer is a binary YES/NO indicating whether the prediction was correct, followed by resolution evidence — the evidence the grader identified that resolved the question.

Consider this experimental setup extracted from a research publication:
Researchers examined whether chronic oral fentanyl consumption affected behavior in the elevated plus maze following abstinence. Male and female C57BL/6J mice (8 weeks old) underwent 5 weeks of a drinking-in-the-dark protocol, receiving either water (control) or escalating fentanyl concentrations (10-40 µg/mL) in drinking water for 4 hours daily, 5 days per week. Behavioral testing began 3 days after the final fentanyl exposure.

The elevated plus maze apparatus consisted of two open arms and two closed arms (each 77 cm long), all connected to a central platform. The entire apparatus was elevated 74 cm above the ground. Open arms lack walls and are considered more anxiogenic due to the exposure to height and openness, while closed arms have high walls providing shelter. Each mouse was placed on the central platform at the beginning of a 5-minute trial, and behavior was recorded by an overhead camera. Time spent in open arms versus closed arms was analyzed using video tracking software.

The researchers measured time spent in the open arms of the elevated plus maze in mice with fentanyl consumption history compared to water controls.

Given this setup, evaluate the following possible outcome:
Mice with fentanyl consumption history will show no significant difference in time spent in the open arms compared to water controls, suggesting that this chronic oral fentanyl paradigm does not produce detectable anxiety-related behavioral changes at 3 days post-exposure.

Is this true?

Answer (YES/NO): YES